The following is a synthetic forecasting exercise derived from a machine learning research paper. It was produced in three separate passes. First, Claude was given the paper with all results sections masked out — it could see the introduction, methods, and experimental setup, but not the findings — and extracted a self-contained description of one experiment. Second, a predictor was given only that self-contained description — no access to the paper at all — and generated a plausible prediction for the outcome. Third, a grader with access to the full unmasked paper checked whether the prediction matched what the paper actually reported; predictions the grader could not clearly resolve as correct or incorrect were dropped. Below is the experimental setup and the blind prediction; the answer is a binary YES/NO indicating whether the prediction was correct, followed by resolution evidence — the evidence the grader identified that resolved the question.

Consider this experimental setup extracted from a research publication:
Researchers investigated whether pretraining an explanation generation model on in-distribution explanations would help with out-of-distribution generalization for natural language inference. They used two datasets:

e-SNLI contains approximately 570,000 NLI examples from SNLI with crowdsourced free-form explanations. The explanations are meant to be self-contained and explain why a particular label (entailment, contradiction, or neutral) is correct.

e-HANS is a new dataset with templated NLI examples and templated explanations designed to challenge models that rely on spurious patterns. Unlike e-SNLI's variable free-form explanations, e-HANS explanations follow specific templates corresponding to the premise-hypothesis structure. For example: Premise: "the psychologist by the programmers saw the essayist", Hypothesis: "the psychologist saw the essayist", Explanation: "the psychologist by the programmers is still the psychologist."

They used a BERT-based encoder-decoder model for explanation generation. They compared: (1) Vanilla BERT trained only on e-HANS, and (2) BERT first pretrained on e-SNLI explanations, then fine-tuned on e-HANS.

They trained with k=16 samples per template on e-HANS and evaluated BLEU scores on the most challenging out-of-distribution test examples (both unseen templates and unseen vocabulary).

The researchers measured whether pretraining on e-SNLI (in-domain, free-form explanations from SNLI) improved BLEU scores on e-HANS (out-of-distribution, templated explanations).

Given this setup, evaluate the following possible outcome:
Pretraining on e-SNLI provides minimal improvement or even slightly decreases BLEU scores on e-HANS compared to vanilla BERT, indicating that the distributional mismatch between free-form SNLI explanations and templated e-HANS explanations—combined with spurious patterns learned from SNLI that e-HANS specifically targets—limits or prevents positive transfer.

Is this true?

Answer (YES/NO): NO